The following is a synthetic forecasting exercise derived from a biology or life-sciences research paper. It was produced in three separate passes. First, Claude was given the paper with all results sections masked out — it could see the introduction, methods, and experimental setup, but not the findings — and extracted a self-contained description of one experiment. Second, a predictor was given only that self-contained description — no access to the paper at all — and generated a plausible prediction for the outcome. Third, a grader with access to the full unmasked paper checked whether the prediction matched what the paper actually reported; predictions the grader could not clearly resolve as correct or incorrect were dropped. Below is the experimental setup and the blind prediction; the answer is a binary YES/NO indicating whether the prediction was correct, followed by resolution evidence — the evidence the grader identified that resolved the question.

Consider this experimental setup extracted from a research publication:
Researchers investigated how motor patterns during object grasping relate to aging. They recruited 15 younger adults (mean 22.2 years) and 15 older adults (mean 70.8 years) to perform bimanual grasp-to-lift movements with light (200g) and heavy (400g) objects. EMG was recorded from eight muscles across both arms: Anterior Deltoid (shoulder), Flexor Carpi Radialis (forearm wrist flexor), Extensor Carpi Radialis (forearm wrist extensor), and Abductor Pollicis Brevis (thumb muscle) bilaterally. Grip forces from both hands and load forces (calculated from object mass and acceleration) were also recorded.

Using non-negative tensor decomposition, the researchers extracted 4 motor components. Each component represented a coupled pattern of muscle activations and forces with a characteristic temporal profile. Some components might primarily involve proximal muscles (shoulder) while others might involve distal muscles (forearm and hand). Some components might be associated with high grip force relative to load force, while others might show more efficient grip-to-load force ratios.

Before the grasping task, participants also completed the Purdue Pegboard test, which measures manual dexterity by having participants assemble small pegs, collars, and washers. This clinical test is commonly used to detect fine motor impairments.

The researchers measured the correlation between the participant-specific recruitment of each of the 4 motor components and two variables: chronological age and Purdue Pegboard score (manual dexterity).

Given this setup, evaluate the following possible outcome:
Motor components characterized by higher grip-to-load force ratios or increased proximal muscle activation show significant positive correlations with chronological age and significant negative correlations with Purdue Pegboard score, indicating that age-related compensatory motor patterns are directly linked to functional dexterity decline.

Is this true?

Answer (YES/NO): YES